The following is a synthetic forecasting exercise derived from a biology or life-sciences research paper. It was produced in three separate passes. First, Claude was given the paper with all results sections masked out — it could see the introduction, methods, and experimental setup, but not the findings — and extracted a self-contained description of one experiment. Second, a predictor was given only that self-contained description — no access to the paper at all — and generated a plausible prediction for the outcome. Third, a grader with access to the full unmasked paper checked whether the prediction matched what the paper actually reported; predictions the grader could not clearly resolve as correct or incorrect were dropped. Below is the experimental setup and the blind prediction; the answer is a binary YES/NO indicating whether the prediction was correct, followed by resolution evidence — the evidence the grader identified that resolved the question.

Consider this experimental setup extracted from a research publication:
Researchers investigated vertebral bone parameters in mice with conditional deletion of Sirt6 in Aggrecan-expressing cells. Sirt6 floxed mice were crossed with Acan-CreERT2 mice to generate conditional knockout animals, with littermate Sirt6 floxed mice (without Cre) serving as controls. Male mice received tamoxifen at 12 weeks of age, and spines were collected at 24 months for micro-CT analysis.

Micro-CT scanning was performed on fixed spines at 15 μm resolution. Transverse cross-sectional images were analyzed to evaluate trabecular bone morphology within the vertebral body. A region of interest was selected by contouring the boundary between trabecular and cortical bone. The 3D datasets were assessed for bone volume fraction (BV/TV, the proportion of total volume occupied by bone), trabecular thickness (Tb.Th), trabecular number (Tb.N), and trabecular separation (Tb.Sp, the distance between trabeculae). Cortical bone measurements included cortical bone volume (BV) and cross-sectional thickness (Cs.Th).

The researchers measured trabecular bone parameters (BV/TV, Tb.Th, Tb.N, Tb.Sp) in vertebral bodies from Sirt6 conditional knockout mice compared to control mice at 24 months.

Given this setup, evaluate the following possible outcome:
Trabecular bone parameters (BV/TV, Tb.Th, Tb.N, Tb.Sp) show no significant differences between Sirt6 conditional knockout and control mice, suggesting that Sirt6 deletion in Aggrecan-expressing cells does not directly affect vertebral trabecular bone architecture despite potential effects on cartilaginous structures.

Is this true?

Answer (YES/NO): YES